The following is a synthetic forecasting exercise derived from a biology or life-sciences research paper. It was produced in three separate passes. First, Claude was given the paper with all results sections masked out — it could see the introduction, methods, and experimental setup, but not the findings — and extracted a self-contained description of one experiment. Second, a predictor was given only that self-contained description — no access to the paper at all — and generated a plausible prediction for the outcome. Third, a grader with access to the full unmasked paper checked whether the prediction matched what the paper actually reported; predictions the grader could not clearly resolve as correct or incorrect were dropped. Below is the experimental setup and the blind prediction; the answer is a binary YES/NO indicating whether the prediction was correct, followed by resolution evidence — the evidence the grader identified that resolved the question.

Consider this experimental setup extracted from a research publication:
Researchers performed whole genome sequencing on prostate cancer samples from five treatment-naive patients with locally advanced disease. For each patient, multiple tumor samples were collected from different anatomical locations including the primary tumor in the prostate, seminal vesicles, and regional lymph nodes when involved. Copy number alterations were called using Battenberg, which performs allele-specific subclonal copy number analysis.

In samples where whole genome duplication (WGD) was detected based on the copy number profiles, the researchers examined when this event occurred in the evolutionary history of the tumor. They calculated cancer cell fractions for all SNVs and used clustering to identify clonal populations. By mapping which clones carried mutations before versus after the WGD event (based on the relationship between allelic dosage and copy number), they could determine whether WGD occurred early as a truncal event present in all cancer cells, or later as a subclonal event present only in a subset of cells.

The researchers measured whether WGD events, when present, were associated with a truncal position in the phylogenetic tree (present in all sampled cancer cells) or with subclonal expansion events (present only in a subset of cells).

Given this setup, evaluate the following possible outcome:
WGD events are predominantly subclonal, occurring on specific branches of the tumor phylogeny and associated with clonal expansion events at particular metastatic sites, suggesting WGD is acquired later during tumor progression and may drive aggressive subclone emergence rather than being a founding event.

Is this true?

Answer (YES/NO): YES